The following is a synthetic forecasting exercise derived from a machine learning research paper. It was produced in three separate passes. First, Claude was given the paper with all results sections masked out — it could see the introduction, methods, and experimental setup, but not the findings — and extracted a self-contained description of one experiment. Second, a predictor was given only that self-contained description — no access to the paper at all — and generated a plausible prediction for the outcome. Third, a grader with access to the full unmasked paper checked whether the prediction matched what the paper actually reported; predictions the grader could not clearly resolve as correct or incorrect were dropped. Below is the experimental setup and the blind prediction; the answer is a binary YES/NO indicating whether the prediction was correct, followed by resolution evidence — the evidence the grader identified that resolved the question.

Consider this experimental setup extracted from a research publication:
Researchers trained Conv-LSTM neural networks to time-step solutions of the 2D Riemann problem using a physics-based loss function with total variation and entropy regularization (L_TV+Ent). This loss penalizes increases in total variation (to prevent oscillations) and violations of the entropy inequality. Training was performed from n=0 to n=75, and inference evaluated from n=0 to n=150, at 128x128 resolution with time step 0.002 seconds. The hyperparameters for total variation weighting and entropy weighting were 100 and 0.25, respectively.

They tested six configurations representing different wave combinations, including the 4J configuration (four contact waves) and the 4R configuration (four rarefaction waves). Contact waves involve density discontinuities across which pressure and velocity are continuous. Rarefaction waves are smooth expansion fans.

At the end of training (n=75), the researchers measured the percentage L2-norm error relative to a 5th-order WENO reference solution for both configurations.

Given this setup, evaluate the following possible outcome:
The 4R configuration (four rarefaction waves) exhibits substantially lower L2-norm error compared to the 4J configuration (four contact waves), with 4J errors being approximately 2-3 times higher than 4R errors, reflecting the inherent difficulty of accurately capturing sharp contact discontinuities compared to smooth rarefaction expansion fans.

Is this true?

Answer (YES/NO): NO